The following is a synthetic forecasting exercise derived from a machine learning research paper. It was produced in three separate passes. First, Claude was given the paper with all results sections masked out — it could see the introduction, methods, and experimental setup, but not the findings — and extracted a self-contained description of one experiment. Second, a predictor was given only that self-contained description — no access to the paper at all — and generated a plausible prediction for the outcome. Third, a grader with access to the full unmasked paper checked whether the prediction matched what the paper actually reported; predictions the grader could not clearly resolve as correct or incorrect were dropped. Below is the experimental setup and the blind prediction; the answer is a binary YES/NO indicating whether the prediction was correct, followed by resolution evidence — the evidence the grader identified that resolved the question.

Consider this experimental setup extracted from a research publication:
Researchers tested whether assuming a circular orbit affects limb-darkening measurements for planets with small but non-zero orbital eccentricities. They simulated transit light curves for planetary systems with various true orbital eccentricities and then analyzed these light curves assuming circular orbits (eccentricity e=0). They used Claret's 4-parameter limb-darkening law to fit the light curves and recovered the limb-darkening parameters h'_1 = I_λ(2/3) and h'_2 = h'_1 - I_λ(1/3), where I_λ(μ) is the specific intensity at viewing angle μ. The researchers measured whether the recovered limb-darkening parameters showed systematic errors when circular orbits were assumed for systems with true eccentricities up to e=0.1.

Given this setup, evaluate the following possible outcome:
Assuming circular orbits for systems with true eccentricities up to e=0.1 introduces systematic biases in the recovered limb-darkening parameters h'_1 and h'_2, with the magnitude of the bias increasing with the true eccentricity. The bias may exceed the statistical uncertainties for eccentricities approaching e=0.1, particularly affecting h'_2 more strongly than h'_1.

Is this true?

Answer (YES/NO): NO